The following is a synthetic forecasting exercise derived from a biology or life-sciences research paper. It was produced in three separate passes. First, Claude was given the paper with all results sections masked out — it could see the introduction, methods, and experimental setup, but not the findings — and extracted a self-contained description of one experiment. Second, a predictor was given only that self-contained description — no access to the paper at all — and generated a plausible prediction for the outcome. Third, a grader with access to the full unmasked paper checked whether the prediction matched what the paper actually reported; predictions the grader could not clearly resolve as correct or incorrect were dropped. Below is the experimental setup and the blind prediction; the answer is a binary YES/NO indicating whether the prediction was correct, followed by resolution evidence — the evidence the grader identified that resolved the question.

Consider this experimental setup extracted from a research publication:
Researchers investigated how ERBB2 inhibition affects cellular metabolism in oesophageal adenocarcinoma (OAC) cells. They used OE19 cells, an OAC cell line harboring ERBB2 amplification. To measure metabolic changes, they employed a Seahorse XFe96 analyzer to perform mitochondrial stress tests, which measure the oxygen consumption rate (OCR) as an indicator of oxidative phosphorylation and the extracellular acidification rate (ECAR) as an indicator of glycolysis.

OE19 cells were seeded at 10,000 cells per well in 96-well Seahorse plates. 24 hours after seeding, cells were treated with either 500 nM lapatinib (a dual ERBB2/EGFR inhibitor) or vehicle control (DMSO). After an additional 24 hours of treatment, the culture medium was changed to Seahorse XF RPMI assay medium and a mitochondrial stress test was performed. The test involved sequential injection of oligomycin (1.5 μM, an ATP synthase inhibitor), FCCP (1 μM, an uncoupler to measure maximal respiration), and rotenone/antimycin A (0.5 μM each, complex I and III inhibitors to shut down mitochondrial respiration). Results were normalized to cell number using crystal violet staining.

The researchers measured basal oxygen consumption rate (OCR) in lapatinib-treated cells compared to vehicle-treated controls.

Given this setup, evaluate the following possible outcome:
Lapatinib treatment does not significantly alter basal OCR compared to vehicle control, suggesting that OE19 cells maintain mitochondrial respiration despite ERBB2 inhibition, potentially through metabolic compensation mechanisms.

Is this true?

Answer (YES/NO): NO